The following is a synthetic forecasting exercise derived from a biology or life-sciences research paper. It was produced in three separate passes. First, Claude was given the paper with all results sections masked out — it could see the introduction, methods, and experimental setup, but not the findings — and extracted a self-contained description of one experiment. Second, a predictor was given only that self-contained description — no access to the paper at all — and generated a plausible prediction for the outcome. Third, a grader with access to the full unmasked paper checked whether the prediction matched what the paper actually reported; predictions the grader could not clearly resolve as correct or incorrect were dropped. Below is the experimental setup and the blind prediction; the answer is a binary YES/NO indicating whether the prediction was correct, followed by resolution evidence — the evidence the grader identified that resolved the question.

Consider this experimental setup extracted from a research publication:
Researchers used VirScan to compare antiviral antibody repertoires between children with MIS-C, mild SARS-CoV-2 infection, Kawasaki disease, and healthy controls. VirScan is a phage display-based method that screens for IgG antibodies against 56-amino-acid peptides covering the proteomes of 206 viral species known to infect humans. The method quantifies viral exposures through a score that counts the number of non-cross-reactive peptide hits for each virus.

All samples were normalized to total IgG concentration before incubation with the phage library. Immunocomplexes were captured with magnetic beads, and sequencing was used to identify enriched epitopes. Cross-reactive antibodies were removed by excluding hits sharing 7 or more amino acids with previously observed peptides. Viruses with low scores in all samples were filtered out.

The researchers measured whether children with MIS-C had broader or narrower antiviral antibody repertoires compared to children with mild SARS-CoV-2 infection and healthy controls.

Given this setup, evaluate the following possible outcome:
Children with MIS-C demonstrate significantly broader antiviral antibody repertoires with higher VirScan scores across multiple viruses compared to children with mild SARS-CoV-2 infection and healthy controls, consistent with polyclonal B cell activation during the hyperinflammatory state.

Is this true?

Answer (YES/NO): NO